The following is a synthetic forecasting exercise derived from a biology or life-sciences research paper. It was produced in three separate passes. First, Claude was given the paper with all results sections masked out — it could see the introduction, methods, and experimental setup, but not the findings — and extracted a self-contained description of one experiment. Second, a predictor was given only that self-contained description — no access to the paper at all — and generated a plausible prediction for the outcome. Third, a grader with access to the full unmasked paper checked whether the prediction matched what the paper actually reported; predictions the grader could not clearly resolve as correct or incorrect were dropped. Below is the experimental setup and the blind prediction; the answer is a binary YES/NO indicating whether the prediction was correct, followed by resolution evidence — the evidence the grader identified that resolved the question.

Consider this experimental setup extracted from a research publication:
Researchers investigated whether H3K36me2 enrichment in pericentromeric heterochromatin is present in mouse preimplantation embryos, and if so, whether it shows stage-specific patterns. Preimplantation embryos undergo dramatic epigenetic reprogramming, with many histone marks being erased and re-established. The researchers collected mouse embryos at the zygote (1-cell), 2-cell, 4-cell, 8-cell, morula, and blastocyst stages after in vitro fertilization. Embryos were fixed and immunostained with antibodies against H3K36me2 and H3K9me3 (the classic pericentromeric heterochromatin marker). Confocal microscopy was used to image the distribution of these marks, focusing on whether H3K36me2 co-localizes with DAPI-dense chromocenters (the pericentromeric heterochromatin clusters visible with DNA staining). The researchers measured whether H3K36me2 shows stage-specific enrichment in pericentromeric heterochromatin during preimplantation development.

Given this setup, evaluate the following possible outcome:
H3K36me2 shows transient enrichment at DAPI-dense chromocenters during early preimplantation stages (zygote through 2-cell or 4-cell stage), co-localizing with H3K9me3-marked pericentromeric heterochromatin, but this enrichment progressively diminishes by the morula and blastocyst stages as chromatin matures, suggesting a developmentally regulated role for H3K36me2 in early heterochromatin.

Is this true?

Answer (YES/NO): NO